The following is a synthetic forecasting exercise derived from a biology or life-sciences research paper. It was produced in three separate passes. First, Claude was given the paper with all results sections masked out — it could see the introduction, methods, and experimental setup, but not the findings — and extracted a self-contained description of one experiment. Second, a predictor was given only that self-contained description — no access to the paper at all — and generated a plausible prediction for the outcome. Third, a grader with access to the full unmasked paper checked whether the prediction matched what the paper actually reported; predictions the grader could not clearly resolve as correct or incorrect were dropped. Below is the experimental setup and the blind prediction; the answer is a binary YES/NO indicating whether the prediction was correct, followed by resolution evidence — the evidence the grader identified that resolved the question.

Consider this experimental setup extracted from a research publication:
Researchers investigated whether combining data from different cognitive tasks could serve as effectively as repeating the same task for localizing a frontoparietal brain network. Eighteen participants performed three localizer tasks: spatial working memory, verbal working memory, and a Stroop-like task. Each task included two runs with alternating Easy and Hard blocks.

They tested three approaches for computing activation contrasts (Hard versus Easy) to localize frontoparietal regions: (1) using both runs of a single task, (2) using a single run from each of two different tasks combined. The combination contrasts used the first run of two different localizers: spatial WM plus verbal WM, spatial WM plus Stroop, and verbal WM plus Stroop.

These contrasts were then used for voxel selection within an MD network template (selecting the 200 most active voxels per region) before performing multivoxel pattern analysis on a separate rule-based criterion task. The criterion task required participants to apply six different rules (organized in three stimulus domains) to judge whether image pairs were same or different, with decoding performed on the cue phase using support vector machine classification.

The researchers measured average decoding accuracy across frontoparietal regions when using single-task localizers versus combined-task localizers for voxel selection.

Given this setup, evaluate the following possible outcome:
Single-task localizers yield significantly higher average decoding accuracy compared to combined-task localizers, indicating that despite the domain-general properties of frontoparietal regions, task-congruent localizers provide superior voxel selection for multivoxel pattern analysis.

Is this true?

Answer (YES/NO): NO